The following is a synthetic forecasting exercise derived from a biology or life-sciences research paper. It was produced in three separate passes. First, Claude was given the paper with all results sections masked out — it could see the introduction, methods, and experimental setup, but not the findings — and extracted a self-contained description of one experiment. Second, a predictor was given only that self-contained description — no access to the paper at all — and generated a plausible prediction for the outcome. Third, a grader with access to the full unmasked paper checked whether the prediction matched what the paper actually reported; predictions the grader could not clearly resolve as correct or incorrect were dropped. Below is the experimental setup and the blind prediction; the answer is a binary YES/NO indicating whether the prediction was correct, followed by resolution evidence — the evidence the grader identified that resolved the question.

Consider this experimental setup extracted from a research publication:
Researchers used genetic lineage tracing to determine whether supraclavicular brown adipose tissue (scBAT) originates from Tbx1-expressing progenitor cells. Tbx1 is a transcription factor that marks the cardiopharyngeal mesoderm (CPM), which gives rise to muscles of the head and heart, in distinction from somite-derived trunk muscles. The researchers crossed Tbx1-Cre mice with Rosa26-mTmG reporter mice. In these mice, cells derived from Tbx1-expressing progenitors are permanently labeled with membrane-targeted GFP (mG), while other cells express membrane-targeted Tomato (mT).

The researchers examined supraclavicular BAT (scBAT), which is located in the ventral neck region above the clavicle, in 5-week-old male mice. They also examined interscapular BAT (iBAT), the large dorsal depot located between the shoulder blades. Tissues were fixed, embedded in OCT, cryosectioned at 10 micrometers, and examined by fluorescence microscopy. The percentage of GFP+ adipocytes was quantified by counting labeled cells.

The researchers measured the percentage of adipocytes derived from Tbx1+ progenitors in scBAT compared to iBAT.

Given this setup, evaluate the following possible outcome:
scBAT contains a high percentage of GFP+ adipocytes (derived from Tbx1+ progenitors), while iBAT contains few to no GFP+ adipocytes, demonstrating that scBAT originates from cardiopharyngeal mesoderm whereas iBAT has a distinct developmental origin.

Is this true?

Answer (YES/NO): YES